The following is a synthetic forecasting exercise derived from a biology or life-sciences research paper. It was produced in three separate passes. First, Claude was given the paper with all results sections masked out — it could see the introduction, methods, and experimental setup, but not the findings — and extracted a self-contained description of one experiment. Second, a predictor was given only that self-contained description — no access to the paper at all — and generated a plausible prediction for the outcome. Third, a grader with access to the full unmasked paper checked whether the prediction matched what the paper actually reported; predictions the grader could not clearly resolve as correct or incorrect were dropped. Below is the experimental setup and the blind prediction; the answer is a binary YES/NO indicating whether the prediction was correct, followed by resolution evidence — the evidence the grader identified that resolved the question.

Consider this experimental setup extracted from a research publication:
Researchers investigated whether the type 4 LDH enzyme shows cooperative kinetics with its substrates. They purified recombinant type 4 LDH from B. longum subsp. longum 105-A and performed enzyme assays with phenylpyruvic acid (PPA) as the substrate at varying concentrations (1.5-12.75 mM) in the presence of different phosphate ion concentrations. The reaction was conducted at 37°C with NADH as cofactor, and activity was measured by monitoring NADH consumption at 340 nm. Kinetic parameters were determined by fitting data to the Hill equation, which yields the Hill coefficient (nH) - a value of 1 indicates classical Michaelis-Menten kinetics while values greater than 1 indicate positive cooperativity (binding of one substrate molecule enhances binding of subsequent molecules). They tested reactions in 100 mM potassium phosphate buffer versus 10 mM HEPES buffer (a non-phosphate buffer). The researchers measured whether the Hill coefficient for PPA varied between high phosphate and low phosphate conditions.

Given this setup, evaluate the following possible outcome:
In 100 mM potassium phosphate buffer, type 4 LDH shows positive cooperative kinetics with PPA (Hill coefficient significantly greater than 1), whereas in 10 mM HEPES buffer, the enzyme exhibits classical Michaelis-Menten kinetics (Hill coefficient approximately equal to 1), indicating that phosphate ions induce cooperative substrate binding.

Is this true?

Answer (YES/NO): NO